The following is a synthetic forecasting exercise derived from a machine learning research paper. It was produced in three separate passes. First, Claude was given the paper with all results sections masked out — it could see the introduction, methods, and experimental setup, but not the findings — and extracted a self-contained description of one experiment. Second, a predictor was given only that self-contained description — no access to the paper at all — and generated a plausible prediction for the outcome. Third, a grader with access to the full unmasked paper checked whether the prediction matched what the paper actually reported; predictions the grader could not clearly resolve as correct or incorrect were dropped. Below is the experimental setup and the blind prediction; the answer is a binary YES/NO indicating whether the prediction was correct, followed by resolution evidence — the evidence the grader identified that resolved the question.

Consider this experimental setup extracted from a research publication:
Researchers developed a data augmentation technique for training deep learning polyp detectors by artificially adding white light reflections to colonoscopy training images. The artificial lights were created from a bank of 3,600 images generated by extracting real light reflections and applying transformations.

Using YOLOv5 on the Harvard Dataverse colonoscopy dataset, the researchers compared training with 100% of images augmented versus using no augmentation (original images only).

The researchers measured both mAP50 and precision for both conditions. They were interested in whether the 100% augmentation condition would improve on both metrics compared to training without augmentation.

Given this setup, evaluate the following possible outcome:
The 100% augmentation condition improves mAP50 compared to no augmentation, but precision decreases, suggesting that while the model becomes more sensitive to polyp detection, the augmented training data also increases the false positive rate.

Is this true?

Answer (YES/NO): YES